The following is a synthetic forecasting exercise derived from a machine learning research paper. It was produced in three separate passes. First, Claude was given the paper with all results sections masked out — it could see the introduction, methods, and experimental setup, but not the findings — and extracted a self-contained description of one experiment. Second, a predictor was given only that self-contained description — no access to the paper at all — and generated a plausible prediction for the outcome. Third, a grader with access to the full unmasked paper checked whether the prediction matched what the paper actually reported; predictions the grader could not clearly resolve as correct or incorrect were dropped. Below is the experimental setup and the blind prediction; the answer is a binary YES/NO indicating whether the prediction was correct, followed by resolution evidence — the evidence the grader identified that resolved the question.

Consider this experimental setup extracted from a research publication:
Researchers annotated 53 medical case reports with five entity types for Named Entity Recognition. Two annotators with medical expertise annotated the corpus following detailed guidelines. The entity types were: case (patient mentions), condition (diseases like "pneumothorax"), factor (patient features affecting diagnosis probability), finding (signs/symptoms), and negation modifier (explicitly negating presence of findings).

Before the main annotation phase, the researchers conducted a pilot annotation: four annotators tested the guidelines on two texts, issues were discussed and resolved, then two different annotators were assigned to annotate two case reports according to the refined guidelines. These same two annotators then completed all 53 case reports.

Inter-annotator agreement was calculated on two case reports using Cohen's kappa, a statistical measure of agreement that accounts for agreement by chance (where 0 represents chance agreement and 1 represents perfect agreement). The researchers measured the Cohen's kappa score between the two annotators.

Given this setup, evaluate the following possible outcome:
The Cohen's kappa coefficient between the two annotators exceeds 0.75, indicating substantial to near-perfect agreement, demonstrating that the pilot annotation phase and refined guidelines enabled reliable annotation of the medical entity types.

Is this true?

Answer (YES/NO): NO